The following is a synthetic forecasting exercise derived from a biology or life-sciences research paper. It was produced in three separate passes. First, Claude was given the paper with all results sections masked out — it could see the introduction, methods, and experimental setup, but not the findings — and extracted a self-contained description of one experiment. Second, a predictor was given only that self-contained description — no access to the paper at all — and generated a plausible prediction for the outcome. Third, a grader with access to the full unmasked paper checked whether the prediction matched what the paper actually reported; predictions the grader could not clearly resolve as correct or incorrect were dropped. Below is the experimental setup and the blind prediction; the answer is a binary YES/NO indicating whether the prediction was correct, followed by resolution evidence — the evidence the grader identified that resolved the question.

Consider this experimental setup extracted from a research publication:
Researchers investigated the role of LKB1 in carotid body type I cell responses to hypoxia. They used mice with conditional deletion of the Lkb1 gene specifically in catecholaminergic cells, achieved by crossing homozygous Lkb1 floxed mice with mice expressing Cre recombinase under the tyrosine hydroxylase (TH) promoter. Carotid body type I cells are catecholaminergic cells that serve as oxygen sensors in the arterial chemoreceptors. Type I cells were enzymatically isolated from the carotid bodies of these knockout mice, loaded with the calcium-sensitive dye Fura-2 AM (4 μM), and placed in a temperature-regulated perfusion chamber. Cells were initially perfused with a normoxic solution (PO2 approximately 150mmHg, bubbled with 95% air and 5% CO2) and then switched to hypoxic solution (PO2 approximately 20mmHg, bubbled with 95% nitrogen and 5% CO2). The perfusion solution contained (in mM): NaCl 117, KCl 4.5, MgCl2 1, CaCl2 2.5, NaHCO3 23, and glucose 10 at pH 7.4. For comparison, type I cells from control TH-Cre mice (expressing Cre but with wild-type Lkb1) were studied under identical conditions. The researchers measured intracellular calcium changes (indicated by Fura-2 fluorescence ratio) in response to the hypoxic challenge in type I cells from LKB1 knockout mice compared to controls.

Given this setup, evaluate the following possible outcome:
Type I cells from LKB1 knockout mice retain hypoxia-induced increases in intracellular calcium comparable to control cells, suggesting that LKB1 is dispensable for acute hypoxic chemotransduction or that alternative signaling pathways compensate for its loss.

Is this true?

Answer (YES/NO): NO